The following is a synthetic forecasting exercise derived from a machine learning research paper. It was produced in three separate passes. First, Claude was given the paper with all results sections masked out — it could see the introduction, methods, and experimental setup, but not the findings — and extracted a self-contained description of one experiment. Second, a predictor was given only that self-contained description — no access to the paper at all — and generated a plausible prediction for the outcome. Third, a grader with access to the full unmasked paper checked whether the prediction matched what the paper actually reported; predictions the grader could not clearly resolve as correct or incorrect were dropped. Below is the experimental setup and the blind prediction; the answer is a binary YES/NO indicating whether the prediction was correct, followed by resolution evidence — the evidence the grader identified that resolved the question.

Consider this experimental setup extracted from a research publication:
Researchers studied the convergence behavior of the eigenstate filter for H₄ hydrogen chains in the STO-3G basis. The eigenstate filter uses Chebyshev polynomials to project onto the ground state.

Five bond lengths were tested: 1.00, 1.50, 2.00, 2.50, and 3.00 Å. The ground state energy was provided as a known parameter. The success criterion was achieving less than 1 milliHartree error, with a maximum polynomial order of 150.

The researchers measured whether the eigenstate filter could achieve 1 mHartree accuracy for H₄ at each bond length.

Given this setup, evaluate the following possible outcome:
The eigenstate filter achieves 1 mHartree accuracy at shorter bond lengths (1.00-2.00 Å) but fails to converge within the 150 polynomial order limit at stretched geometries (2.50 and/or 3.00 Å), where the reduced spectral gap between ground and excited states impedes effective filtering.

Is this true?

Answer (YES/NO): NO